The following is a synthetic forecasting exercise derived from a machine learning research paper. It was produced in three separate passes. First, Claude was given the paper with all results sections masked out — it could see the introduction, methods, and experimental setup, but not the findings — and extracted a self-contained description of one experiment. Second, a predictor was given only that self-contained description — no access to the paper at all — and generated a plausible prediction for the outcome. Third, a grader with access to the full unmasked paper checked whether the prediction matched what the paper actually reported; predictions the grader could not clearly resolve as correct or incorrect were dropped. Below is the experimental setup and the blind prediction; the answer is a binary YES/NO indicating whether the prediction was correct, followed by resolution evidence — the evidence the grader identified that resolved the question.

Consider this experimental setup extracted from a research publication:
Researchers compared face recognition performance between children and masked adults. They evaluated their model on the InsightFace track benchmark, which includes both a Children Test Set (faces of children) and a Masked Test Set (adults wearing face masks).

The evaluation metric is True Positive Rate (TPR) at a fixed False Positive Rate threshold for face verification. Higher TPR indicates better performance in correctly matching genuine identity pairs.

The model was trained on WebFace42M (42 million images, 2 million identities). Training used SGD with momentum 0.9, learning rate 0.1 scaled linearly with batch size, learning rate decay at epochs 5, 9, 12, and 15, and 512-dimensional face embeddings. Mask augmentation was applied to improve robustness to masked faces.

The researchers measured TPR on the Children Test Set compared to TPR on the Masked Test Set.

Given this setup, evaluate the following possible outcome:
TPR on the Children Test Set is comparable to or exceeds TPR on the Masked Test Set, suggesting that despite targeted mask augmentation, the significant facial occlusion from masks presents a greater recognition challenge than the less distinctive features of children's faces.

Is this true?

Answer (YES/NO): NO